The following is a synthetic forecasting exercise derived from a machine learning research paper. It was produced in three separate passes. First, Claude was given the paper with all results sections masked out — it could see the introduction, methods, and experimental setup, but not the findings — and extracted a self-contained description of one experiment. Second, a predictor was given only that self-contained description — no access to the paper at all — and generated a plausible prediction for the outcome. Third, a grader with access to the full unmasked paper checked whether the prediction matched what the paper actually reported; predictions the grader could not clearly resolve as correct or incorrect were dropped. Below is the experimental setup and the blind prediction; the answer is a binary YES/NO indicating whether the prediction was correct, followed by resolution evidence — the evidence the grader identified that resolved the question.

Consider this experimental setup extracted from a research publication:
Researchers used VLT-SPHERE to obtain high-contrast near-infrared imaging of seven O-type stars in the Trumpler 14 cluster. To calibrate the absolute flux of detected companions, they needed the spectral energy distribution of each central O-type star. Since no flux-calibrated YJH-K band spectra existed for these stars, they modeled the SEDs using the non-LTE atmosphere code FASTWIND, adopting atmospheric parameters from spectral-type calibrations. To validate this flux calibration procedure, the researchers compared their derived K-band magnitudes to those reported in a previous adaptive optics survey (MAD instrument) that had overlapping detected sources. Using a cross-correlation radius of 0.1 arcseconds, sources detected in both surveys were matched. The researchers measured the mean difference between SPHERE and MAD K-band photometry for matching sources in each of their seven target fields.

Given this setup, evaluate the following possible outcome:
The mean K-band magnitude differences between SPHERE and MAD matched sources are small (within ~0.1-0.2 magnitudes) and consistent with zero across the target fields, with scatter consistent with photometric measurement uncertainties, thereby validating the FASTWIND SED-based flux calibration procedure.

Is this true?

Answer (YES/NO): NO